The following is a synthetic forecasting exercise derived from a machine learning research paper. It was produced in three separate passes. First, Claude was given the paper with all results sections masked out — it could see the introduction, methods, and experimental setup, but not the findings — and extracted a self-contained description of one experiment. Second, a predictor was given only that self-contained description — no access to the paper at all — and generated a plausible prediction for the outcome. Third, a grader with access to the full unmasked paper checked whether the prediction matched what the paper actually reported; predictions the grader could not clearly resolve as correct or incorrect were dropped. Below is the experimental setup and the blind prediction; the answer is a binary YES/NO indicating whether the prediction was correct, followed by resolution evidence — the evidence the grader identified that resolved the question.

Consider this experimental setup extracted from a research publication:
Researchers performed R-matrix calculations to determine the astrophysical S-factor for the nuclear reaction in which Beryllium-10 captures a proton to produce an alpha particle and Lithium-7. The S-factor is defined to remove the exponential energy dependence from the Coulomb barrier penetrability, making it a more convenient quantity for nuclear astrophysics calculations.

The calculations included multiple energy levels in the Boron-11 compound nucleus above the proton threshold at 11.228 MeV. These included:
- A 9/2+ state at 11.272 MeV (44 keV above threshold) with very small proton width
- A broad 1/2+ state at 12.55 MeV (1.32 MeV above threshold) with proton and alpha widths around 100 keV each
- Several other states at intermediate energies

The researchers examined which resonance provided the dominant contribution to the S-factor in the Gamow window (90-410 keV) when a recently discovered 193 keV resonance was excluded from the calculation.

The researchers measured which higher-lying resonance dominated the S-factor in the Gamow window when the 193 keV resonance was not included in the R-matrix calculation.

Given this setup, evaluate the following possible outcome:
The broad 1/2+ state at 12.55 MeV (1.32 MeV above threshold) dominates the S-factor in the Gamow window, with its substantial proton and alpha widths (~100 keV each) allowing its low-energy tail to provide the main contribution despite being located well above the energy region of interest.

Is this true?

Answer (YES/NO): YES